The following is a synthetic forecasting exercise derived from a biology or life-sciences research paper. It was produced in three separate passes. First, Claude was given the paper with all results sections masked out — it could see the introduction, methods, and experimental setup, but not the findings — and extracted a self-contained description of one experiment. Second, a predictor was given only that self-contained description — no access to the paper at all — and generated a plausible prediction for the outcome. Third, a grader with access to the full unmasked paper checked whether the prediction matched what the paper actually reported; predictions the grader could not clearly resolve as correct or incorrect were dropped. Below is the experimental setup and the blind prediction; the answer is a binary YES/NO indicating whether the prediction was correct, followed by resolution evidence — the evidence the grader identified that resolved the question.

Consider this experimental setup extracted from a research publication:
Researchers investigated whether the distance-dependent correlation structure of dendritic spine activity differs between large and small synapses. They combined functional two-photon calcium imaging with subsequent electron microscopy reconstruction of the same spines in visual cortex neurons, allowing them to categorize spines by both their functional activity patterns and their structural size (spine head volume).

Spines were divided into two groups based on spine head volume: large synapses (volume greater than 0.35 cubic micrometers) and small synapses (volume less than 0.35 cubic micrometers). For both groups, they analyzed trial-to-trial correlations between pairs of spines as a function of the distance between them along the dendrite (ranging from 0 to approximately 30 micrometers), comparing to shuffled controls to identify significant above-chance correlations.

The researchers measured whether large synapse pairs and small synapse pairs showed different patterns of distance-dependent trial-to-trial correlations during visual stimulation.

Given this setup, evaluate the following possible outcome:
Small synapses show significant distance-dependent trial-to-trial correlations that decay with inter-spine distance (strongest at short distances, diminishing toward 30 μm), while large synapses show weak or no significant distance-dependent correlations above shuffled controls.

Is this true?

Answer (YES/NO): YES